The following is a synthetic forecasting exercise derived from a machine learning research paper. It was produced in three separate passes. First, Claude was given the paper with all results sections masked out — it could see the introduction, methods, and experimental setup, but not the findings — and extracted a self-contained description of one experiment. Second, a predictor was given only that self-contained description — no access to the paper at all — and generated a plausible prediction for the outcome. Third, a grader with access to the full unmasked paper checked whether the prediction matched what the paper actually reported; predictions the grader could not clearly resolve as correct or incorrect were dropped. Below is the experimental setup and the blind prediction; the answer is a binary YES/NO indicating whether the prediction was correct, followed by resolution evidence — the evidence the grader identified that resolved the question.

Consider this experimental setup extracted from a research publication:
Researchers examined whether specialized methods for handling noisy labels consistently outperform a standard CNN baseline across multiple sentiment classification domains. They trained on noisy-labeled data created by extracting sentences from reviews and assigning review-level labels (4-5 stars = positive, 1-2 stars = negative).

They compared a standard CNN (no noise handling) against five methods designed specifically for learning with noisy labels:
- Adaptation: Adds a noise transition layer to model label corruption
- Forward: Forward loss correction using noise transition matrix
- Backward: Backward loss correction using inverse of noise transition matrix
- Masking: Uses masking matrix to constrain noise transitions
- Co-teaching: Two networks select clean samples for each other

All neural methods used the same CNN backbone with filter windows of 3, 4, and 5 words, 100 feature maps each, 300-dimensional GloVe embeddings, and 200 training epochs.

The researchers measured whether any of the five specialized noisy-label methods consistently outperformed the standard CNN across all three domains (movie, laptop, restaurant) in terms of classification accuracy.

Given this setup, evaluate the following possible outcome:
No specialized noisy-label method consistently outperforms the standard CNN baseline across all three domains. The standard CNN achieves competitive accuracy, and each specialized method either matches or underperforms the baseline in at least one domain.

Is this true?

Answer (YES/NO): YES